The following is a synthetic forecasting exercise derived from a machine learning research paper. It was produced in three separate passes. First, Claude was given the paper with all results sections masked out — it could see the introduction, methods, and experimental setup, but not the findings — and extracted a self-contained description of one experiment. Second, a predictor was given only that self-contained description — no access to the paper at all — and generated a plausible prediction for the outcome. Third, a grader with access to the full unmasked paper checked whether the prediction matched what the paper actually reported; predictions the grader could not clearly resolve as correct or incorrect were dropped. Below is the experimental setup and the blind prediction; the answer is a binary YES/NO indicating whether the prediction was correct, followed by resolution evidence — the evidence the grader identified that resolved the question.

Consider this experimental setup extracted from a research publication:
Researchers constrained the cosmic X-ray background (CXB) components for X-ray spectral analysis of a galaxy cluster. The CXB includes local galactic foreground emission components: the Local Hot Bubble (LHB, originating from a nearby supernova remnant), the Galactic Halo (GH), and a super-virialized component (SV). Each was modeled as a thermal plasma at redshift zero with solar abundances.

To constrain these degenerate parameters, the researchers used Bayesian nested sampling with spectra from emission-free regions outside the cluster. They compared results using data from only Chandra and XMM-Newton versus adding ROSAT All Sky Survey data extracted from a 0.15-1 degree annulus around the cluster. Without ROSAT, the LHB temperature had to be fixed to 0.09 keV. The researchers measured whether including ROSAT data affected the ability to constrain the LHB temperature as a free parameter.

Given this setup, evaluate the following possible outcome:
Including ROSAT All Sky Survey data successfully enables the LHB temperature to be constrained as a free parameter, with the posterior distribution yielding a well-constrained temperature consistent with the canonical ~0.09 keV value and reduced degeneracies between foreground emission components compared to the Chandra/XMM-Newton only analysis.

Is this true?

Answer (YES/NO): YES